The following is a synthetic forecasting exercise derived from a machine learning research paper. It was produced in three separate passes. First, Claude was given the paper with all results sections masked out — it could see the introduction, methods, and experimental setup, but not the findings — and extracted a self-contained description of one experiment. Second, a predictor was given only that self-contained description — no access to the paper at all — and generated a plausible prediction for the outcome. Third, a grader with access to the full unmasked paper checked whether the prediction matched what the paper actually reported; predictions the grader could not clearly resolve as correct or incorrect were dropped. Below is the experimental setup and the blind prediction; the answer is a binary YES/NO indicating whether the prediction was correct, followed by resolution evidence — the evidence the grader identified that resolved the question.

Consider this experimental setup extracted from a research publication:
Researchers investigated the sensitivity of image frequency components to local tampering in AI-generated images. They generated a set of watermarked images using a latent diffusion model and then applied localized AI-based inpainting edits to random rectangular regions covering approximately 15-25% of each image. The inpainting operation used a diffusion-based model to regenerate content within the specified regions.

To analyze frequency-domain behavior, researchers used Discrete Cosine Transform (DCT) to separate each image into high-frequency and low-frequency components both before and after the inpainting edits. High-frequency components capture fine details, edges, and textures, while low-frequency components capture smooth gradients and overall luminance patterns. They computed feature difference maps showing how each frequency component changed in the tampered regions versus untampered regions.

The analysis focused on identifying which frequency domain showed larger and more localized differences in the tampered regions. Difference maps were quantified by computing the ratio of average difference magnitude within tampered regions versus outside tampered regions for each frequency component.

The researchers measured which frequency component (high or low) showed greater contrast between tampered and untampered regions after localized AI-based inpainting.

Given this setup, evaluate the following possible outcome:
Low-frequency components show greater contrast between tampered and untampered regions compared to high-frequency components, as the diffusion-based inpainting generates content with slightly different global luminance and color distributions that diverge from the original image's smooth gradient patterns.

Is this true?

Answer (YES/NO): NO